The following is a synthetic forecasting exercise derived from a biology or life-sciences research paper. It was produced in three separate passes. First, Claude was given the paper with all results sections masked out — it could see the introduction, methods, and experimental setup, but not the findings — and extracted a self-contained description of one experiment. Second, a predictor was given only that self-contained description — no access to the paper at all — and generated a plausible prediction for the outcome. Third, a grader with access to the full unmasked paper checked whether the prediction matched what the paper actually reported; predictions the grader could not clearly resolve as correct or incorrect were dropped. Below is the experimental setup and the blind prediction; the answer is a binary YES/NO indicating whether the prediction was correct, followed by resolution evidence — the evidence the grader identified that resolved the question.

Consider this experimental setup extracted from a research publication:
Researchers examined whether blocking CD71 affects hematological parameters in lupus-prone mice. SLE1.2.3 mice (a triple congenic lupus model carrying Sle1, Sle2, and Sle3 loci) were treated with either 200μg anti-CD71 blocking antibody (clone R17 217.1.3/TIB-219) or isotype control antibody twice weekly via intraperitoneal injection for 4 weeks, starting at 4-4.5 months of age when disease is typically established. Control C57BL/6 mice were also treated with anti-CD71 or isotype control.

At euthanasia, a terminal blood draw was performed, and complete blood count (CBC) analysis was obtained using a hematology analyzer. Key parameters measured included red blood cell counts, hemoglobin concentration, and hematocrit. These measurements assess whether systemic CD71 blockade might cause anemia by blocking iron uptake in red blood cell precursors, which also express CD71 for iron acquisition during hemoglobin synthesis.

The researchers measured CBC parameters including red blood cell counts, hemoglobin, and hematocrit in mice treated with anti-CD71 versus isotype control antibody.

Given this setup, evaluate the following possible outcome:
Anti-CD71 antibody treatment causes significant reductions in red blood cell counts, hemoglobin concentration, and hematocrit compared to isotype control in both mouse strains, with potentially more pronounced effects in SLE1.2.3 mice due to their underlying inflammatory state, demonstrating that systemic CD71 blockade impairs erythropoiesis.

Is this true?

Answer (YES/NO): NO